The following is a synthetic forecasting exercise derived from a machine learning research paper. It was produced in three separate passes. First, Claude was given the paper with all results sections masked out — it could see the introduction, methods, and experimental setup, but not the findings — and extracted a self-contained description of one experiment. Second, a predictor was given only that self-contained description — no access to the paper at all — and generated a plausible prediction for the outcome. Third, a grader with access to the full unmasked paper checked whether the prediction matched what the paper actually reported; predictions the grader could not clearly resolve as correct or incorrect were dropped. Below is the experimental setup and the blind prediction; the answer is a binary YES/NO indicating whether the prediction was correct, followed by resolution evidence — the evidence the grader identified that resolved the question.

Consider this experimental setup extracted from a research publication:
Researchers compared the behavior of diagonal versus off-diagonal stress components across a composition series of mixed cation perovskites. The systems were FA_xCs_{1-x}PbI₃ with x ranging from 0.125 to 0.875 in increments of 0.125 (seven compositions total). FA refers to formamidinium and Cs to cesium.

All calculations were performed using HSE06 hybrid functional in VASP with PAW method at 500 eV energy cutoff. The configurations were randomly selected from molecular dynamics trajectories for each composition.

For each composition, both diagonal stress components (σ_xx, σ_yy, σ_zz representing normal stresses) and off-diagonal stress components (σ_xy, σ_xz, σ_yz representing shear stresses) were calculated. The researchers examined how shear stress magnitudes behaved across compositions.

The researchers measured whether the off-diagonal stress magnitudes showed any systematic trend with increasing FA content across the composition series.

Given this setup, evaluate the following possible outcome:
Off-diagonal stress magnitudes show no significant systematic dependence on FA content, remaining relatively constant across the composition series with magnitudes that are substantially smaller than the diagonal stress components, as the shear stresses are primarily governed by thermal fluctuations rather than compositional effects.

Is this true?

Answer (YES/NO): NO